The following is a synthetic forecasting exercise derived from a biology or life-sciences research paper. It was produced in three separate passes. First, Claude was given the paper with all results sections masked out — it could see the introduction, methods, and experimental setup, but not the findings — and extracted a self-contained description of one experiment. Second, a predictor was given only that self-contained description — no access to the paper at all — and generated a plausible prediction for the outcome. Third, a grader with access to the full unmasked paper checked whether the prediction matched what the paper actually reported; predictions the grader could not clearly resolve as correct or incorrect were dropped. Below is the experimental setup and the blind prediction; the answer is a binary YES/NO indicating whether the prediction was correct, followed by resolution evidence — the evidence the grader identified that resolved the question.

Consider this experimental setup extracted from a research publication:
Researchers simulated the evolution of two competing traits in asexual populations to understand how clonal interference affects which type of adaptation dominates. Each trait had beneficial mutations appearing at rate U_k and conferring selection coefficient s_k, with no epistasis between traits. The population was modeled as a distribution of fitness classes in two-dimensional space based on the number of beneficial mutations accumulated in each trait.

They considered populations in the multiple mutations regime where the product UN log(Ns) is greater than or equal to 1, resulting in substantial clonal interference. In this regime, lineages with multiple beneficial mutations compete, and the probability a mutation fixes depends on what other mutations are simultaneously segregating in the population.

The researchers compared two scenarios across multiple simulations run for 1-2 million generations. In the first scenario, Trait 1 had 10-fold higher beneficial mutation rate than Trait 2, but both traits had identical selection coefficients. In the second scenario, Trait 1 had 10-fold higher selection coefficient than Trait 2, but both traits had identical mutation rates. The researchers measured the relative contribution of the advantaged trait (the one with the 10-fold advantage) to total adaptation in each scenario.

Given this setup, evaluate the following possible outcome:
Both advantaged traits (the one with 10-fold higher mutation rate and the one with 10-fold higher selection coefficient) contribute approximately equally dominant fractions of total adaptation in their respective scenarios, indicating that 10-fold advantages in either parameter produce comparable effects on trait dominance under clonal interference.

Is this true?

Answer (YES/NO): NO